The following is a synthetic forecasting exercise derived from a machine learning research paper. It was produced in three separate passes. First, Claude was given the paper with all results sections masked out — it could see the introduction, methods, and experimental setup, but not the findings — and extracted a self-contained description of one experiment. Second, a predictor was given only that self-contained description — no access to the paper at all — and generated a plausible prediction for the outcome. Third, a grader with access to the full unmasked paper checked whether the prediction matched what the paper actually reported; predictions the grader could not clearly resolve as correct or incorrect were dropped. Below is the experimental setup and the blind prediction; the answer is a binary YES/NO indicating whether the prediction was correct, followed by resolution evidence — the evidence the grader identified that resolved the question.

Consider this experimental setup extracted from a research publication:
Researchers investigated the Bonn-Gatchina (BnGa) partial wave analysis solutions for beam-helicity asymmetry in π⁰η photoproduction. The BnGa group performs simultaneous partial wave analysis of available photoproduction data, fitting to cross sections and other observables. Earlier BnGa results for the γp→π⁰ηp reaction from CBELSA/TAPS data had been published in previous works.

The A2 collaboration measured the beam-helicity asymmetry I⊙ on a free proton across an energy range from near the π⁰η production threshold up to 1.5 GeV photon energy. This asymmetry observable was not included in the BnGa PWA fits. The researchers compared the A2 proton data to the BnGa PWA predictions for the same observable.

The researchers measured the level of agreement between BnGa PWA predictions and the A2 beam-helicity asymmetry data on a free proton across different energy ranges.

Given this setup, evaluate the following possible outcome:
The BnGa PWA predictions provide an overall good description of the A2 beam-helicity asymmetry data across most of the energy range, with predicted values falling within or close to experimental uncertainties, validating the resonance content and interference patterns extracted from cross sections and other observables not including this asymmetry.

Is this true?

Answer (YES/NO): NO